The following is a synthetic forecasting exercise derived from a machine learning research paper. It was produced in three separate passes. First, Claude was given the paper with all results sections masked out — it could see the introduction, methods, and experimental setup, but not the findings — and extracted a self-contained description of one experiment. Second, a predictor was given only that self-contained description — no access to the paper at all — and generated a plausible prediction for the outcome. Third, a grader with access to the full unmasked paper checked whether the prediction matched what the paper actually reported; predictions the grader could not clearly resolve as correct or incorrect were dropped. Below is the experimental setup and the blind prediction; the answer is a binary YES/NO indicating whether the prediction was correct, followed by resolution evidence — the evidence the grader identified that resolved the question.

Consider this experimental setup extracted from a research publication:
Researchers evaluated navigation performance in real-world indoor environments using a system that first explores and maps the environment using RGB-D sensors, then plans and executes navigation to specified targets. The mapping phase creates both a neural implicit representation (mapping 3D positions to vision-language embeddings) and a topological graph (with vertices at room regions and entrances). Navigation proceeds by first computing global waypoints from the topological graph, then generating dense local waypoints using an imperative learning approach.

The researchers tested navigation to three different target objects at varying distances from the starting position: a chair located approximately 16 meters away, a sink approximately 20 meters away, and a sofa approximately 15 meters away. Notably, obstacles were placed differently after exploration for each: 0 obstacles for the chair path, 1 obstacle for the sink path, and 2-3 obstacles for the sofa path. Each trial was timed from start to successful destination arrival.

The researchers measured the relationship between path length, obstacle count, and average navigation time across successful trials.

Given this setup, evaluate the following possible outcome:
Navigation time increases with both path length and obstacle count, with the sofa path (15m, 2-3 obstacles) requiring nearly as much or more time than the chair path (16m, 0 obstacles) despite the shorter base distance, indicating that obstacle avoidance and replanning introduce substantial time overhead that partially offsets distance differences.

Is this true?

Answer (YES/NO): NO